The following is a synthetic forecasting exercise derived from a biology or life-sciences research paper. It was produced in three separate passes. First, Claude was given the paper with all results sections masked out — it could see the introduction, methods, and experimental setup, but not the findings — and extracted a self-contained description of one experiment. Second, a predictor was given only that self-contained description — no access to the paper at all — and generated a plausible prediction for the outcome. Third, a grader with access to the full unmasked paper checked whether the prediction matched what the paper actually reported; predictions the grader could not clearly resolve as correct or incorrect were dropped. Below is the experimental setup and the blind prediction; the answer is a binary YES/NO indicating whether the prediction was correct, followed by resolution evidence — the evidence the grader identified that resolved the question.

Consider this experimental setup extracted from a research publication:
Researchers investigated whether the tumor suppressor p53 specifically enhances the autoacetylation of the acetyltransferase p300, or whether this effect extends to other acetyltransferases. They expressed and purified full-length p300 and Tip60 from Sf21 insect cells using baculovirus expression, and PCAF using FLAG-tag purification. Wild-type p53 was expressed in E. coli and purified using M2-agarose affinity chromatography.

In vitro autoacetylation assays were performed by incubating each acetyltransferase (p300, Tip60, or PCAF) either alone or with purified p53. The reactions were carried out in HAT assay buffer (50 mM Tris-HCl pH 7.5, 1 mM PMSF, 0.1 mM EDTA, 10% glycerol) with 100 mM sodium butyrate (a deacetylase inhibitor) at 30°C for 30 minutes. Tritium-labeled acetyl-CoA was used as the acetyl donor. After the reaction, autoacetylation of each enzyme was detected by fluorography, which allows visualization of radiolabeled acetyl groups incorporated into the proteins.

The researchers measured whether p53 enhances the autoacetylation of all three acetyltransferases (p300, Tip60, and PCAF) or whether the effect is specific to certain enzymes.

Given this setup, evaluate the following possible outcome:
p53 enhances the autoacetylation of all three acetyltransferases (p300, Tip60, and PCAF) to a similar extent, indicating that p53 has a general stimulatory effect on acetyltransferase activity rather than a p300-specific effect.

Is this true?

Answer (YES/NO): NO